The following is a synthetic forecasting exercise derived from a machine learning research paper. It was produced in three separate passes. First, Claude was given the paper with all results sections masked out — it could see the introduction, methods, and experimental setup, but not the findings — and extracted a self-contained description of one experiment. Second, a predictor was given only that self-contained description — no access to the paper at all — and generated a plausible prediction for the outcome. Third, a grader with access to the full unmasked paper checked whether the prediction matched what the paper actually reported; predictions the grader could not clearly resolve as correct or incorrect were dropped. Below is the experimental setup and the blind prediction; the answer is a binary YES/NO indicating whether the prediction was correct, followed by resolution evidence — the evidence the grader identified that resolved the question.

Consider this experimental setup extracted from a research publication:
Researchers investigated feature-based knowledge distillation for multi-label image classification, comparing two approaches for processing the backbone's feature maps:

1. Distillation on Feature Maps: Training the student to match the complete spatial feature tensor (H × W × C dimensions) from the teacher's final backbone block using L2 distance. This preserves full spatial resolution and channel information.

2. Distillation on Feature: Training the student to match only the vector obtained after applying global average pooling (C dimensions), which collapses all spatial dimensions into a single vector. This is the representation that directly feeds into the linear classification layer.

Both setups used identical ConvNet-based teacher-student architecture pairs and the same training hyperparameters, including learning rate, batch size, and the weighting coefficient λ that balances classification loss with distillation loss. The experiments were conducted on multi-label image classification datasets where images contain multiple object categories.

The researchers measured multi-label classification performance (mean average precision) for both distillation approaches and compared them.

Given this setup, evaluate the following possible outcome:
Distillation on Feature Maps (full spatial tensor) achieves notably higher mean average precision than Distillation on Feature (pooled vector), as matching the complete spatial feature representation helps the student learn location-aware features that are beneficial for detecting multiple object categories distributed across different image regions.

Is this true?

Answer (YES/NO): YES